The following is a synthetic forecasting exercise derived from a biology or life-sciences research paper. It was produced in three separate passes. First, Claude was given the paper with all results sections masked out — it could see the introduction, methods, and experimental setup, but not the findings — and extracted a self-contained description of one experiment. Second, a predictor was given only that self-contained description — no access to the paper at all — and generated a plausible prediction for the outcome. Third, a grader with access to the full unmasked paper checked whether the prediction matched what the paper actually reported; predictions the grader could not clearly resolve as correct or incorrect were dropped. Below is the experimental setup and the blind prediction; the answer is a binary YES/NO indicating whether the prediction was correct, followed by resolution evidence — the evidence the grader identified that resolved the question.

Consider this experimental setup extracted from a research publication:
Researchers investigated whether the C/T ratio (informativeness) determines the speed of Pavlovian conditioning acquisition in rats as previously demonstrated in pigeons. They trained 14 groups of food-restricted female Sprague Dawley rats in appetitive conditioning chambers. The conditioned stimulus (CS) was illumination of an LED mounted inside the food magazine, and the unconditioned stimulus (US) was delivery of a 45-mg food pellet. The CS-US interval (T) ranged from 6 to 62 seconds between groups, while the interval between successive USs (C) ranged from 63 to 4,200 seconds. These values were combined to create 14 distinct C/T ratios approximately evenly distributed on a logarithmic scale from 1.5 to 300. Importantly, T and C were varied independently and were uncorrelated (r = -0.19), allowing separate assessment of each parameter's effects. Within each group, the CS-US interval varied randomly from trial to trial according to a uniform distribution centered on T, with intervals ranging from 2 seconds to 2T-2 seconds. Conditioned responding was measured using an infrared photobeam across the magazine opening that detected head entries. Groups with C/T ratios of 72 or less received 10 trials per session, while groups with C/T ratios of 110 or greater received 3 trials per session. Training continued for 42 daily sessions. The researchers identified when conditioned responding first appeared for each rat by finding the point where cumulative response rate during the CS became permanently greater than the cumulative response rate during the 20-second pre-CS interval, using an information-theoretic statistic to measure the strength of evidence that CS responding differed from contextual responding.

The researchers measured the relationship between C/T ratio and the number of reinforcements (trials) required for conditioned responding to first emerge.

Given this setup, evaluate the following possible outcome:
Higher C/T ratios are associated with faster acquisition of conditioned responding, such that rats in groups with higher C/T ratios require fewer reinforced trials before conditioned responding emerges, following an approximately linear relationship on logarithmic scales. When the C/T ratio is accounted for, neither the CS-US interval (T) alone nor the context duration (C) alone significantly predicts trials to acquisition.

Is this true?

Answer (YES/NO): YES